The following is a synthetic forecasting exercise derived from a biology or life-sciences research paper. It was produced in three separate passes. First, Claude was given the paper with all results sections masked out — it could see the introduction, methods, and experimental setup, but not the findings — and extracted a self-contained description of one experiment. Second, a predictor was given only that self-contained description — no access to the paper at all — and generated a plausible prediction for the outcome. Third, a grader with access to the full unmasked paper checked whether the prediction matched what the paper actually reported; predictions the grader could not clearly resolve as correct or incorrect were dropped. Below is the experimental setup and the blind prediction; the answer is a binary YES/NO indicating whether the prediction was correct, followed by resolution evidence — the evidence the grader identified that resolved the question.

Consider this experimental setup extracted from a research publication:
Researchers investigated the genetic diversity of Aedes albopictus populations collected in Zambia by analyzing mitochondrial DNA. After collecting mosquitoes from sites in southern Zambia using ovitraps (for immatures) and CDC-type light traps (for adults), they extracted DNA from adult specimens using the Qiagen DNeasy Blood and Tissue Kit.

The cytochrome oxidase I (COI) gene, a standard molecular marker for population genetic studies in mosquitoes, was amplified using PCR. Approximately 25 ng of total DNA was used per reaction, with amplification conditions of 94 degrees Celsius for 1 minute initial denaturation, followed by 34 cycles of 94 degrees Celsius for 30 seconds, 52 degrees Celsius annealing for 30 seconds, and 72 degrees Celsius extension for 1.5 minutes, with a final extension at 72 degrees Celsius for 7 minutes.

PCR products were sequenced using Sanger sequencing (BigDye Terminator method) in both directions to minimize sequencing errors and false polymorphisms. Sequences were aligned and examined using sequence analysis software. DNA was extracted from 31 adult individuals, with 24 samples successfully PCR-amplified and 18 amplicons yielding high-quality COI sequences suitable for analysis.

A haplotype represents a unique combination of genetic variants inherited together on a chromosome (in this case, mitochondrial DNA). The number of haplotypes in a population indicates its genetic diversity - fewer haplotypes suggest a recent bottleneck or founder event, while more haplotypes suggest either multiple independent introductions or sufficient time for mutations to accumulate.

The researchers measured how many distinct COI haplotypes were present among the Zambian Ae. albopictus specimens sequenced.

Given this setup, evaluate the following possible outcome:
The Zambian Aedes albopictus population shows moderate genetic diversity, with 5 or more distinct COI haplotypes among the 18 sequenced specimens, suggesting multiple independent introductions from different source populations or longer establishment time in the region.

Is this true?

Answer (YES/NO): NO